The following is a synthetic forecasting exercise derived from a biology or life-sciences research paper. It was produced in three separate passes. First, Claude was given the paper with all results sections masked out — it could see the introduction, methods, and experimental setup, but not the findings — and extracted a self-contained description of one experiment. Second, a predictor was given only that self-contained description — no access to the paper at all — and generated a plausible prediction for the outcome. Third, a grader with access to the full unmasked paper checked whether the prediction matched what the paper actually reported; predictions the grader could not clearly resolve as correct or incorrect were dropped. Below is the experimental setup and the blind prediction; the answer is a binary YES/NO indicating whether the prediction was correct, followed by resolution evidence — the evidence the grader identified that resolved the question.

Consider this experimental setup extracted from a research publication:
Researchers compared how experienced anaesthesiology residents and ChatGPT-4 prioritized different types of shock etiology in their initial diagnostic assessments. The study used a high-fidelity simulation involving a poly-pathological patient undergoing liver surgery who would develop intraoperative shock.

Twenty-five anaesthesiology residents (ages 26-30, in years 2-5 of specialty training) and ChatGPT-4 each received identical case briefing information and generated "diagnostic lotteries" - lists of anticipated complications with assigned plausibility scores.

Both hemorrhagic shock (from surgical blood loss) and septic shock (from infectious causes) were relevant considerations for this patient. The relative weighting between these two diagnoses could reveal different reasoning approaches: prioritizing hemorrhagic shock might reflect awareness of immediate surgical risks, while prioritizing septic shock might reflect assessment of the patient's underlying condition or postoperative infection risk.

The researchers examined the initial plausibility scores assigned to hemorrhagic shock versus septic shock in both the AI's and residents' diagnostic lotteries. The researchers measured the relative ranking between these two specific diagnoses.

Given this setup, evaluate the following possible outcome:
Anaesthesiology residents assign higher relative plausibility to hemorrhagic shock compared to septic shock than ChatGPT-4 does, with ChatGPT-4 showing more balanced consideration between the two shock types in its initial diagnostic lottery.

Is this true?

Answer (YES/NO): YES